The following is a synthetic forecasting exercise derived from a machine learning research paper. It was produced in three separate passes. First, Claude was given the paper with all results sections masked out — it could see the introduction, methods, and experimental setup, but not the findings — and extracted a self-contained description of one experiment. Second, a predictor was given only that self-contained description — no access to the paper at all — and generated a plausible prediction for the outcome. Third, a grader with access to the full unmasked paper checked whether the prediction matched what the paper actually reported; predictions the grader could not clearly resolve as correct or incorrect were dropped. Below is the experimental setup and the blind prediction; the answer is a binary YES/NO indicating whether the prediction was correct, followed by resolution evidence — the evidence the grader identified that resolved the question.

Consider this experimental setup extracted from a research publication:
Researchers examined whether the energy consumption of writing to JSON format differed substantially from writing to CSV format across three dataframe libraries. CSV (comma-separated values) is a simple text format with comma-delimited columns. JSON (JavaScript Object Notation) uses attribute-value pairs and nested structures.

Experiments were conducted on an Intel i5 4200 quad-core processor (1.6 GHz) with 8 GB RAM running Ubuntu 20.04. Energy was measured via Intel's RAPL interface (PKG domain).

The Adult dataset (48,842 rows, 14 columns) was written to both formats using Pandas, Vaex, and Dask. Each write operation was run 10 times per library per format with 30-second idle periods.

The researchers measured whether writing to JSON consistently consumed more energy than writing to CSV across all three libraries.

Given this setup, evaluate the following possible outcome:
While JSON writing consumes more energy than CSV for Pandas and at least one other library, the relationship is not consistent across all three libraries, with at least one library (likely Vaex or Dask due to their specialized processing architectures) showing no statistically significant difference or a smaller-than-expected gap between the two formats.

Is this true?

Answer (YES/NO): NO